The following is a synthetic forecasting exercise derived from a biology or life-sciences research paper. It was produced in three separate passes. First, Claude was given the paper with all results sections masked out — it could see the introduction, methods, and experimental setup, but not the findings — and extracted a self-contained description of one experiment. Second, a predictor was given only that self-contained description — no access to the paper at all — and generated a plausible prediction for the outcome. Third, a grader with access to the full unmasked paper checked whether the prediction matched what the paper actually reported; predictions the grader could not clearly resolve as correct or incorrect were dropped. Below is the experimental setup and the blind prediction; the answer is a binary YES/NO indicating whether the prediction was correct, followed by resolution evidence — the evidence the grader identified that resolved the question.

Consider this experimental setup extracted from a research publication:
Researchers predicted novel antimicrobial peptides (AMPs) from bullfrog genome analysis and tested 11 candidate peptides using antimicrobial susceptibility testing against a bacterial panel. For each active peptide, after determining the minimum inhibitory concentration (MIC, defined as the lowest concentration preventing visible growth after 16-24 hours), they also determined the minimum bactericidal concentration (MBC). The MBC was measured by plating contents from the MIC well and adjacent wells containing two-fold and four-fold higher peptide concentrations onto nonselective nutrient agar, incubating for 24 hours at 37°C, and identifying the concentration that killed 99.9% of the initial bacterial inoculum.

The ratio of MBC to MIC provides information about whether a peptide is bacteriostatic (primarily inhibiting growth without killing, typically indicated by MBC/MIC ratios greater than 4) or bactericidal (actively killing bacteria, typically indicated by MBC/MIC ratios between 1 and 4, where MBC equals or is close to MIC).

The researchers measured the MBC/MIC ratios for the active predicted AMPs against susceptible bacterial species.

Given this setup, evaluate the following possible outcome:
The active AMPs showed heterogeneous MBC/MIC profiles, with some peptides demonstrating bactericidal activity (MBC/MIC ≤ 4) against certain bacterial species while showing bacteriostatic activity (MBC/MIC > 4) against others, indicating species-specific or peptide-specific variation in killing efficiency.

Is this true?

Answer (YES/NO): YES